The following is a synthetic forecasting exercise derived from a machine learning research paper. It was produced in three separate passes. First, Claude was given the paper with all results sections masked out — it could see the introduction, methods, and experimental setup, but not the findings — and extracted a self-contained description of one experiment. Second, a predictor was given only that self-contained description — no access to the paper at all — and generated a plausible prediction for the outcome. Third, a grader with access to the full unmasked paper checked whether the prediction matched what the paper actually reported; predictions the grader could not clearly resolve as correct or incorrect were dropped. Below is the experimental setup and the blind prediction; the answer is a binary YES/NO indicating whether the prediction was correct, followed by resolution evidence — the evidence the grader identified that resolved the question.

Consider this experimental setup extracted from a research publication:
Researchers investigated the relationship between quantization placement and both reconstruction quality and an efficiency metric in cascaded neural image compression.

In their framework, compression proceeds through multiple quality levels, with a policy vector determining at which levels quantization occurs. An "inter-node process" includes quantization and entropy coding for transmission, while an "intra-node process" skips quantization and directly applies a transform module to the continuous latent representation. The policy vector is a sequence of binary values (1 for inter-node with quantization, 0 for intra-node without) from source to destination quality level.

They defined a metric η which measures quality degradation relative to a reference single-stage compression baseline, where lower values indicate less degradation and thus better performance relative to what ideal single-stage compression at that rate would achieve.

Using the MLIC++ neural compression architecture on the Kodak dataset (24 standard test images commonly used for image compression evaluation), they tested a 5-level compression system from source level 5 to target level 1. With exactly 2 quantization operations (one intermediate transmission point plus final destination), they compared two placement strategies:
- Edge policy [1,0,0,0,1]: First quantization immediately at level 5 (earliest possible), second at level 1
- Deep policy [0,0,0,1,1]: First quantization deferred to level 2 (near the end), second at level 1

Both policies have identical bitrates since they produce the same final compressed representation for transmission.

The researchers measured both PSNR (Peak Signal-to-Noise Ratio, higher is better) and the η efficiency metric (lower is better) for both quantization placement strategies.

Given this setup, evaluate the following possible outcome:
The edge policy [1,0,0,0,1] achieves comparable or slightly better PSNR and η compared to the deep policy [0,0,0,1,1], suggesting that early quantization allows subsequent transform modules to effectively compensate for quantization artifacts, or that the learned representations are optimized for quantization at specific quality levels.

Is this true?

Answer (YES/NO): YES